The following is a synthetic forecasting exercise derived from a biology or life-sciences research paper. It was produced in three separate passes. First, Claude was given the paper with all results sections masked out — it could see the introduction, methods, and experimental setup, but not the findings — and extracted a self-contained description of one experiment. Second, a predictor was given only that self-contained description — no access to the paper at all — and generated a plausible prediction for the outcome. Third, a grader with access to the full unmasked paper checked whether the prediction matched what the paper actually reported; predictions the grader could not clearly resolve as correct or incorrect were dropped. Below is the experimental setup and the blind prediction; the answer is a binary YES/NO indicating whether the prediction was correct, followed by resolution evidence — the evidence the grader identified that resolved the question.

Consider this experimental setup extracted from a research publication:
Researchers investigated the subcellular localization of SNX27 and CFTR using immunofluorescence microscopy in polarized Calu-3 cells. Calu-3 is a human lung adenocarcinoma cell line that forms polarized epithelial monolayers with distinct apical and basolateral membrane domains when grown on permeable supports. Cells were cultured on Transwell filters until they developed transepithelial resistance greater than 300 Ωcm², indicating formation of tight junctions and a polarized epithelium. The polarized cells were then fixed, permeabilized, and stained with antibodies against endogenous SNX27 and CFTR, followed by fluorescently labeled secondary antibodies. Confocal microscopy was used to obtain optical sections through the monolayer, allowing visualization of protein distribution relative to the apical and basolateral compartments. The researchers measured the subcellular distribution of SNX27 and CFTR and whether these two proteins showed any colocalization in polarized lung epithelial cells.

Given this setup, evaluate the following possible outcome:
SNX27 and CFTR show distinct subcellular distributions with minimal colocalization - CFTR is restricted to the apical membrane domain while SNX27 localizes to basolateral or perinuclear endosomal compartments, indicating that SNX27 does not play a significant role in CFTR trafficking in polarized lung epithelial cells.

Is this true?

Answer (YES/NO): NO